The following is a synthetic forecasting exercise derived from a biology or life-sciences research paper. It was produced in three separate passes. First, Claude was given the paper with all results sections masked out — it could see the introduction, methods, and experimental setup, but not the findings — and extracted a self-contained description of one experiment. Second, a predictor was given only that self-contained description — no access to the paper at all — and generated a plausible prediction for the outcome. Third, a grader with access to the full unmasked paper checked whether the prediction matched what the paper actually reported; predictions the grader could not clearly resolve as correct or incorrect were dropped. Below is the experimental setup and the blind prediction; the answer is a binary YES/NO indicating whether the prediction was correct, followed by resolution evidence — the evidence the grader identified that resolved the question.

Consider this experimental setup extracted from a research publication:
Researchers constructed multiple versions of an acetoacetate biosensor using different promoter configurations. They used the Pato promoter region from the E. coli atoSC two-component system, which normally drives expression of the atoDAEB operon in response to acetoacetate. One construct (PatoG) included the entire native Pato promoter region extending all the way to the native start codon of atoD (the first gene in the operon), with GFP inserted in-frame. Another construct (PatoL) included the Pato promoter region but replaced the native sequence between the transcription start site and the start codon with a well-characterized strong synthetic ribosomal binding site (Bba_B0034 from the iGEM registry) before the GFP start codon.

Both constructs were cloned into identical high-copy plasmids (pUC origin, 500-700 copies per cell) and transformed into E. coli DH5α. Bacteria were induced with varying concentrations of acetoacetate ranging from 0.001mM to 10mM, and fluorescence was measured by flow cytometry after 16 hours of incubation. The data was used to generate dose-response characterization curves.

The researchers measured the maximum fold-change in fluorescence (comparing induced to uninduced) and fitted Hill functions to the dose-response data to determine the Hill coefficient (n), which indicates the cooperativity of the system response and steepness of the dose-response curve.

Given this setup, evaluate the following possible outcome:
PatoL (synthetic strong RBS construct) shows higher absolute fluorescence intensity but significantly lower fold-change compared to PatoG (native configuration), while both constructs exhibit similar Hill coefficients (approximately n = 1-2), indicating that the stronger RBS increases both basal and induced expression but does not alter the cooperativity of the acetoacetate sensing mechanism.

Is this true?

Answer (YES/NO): NO